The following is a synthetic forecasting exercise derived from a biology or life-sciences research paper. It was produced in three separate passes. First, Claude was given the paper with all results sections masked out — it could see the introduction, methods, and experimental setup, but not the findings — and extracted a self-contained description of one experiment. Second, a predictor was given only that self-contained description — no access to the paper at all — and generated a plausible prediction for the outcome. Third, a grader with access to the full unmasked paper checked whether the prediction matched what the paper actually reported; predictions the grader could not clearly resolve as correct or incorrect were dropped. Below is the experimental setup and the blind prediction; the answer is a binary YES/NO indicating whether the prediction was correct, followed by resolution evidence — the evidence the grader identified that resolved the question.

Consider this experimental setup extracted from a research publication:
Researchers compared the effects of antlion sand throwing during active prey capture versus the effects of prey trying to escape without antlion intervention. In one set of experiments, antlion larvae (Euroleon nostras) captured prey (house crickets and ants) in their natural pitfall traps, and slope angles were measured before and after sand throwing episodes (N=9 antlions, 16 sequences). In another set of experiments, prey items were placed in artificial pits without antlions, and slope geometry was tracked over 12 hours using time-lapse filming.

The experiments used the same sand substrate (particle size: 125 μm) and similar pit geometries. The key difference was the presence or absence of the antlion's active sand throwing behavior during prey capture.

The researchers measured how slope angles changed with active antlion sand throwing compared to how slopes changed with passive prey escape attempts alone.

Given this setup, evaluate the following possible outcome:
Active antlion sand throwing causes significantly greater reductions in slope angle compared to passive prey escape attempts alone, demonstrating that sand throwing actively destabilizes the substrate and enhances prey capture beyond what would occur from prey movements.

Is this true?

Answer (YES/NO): NO